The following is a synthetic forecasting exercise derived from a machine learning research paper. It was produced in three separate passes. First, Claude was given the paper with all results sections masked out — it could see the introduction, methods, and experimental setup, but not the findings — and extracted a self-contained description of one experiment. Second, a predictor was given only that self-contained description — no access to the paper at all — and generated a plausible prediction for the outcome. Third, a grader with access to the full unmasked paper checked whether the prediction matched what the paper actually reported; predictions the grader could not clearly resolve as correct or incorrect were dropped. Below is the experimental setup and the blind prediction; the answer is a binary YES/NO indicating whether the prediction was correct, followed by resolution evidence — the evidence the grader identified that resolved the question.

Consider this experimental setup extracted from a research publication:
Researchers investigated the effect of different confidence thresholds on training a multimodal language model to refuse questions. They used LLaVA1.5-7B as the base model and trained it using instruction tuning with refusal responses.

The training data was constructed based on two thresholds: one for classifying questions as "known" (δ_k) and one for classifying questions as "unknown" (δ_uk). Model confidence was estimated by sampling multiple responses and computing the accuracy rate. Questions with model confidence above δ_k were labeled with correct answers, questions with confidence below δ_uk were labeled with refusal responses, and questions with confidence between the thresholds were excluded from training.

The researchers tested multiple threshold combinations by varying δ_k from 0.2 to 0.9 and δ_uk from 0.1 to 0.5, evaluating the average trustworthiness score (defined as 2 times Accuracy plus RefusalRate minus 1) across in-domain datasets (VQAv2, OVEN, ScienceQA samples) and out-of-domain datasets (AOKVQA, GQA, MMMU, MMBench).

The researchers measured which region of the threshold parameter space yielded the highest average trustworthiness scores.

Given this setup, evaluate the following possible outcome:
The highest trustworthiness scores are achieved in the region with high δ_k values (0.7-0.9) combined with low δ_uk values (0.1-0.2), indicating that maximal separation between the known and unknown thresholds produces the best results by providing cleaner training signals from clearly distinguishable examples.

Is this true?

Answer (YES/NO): YES